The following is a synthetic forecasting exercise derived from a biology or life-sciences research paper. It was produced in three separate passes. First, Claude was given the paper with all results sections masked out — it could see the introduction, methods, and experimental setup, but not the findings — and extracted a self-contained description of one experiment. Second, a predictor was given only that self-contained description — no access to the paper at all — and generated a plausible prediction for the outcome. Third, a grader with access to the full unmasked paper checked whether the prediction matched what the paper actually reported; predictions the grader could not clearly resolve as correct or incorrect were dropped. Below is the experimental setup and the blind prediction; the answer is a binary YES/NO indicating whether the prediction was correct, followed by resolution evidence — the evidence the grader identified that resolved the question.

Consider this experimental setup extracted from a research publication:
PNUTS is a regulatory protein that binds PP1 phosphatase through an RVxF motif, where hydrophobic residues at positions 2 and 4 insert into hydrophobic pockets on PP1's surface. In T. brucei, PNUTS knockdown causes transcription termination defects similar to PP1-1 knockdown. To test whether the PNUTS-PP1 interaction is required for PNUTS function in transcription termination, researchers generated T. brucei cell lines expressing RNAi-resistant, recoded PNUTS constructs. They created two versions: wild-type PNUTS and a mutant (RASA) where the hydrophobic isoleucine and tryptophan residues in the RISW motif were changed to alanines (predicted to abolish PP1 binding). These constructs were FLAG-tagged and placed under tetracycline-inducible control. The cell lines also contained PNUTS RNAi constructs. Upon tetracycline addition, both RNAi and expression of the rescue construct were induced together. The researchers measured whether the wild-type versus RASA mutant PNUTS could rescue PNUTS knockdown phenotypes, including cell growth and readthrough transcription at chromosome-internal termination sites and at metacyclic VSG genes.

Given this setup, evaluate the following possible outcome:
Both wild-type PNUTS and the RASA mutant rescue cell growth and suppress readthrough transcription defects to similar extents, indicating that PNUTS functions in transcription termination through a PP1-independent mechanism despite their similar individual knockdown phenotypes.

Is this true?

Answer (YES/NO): NO